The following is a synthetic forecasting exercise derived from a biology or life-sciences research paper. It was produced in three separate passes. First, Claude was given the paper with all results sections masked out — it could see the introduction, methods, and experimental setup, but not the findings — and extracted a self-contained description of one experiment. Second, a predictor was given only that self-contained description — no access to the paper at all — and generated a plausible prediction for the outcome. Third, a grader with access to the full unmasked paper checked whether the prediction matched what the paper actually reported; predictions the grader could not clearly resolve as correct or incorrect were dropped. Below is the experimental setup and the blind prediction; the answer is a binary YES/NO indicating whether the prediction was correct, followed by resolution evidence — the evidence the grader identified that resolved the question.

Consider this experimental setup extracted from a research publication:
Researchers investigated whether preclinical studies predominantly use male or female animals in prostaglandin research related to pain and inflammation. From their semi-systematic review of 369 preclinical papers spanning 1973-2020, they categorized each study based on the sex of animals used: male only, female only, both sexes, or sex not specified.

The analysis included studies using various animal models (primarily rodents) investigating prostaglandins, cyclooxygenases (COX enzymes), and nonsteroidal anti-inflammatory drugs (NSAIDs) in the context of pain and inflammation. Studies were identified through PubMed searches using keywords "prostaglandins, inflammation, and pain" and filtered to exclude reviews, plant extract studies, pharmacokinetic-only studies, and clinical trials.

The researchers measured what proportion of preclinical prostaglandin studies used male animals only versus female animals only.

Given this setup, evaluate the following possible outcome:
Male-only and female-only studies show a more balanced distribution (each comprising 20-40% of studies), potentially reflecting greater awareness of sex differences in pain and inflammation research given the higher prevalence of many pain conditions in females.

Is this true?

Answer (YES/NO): NO